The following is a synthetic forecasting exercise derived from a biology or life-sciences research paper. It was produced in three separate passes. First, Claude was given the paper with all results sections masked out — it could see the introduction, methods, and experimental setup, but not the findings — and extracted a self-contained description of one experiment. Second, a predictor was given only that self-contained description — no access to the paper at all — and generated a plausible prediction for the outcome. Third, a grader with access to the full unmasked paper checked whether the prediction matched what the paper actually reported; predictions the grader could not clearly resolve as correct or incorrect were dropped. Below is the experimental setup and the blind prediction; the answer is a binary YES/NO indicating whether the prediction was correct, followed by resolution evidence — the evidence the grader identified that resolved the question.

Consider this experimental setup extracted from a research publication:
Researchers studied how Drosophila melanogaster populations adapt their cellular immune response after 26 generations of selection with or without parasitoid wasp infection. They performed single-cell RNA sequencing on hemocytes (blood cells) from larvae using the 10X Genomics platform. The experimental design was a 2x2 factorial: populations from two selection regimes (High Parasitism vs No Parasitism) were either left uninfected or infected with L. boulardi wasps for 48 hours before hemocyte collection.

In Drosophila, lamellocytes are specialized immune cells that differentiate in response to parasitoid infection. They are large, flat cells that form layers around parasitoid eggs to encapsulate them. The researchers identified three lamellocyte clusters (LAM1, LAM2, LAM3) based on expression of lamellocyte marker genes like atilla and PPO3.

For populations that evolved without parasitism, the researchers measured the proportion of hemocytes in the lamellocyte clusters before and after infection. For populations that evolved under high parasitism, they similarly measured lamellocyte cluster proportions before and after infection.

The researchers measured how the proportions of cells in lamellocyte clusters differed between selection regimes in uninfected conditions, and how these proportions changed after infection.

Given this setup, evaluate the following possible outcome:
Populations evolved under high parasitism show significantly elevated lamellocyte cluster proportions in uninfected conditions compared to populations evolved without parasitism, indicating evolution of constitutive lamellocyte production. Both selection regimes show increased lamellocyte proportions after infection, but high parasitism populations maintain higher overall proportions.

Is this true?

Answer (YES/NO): NO